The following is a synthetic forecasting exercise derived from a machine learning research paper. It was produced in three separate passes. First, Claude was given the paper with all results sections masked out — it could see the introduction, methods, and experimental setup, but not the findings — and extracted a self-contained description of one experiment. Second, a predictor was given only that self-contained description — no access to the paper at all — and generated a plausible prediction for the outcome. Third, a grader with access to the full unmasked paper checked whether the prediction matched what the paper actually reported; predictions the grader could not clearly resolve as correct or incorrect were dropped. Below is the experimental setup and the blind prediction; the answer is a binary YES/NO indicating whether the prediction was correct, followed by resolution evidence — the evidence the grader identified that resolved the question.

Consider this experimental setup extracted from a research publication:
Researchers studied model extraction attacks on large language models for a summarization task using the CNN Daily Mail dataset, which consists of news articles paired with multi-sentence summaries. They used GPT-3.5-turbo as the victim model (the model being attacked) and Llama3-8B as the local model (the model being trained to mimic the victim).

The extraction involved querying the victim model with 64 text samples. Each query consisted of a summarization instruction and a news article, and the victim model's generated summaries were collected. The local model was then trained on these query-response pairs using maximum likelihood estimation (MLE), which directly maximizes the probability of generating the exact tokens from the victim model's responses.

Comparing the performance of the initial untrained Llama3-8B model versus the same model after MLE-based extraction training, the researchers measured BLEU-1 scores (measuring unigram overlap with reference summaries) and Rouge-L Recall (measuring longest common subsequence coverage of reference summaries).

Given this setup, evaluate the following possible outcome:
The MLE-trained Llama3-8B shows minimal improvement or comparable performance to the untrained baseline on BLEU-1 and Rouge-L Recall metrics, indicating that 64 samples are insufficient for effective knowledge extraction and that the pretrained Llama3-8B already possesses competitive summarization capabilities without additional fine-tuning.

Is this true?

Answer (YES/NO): YES